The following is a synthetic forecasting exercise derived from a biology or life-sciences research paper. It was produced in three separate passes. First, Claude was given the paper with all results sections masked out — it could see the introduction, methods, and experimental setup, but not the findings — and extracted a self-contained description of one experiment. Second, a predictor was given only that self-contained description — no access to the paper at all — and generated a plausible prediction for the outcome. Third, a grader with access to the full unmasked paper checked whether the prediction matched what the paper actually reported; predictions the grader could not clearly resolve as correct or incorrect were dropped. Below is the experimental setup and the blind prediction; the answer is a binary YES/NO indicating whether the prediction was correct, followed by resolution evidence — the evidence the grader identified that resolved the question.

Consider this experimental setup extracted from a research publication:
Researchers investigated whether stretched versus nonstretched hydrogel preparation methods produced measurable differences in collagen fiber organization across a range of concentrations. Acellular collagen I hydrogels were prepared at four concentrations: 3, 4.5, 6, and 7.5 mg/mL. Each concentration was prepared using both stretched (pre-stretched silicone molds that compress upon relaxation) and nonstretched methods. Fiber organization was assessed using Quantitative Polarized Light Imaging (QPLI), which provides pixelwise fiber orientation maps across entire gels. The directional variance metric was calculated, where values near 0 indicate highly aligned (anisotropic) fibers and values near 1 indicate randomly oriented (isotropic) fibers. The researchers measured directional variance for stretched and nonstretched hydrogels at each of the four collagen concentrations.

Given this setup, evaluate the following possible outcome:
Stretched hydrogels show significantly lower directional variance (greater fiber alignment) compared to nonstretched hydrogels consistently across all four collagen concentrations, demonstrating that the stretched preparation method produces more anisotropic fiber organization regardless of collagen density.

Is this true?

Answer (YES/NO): NO